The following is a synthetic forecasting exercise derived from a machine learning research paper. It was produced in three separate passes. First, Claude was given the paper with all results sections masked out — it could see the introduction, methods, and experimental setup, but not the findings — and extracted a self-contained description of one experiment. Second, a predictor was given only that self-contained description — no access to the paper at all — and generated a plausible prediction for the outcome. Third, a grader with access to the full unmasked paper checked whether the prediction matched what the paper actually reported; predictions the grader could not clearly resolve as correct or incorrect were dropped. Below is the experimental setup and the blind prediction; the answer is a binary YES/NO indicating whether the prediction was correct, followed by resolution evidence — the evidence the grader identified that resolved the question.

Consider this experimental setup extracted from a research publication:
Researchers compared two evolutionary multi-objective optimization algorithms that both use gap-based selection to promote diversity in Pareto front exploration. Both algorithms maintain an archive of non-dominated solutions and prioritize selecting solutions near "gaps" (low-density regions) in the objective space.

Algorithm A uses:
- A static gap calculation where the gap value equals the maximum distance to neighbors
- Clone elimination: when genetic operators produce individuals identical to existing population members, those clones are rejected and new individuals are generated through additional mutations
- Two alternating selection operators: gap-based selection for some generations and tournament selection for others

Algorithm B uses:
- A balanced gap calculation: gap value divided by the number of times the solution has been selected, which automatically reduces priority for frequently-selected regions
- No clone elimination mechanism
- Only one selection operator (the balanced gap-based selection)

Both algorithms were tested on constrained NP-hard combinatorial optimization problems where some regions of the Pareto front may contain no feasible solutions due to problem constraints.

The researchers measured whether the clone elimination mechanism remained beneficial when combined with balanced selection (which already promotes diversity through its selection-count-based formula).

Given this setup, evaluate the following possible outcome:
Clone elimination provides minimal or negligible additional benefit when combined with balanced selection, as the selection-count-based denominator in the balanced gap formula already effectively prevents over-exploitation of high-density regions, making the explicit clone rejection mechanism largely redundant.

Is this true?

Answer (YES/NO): YES